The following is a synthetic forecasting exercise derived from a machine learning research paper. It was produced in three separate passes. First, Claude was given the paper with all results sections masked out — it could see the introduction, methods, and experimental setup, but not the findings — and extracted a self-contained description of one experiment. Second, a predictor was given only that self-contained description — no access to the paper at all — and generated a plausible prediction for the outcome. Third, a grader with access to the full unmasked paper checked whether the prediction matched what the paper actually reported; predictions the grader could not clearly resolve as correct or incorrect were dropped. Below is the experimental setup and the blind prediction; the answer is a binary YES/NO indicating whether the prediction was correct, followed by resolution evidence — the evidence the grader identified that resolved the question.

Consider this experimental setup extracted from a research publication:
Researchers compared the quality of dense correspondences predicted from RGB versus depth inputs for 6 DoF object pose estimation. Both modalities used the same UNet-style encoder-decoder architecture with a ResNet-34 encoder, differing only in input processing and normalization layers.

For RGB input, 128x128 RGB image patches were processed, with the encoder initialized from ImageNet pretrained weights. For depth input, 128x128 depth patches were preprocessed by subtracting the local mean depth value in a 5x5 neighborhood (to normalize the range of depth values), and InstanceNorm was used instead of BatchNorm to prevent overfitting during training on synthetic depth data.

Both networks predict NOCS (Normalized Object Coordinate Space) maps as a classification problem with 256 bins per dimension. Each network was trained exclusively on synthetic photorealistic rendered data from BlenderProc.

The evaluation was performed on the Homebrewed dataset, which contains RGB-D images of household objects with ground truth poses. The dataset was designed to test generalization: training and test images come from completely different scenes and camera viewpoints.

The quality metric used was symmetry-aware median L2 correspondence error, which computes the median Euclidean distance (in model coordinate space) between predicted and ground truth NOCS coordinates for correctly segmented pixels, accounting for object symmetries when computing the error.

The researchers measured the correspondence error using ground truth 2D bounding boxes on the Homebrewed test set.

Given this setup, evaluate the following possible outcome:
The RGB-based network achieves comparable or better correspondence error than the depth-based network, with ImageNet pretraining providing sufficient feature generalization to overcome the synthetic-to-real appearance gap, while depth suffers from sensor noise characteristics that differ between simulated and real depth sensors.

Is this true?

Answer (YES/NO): YES